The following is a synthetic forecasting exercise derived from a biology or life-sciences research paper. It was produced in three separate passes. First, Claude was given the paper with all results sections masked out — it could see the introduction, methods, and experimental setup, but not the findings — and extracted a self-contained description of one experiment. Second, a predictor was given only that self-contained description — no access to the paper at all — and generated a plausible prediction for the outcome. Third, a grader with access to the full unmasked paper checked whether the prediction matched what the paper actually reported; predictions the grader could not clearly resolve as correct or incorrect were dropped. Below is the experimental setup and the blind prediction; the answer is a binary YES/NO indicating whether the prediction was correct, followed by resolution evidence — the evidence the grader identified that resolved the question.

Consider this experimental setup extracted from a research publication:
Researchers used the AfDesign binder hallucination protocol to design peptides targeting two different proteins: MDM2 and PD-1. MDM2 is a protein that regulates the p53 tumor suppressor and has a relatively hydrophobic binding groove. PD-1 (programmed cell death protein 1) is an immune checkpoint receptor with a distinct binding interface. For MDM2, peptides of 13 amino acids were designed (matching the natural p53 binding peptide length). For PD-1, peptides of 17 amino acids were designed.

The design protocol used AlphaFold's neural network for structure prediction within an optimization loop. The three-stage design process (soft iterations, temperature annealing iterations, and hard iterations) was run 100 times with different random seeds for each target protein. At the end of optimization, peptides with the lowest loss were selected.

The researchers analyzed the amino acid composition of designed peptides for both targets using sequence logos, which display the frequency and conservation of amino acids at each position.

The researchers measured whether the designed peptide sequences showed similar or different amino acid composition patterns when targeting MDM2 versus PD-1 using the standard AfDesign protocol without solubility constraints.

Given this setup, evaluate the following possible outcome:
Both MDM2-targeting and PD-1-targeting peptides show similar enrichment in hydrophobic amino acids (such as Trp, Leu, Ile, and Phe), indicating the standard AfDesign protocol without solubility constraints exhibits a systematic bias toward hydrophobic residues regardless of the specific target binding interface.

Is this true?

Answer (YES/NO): NO